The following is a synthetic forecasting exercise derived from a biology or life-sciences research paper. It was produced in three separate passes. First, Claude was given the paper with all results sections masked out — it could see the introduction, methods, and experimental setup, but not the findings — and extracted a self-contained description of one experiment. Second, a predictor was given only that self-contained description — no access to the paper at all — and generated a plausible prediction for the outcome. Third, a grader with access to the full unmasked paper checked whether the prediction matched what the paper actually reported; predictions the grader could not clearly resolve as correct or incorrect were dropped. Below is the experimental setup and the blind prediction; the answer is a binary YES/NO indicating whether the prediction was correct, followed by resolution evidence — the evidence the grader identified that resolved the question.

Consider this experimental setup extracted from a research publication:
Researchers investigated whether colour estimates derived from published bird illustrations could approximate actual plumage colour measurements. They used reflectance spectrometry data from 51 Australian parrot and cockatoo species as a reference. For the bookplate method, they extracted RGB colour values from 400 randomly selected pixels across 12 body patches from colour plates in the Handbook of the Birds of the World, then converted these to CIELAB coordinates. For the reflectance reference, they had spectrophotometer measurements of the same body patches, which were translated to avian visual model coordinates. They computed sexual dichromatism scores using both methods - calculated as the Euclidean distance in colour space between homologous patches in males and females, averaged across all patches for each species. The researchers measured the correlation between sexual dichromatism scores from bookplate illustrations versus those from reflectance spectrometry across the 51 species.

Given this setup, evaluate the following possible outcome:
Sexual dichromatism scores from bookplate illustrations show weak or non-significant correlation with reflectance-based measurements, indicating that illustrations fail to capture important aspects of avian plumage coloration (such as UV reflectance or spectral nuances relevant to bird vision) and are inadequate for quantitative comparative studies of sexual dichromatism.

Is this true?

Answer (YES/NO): NO